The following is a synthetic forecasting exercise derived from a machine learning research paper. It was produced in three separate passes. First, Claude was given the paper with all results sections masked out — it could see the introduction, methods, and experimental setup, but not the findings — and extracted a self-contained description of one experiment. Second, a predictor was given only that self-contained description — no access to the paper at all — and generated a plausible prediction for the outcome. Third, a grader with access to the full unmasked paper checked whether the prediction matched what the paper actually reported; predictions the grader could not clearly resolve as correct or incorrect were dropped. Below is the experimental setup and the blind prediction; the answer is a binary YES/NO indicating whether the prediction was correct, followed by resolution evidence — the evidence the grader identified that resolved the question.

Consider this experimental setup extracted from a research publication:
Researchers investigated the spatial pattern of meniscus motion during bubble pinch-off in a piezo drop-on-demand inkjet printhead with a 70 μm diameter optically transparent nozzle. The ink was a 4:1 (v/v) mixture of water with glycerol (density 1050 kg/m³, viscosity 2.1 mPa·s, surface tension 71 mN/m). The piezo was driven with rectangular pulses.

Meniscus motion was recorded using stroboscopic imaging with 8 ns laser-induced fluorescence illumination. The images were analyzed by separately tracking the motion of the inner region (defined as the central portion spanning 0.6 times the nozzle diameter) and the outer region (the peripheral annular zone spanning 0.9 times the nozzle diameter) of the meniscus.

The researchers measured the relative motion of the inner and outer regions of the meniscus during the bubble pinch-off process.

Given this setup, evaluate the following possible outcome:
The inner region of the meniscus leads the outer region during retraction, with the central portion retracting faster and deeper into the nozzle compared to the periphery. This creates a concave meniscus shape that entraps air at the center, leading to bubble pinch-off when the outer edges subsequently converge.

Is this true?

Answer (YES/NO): NO